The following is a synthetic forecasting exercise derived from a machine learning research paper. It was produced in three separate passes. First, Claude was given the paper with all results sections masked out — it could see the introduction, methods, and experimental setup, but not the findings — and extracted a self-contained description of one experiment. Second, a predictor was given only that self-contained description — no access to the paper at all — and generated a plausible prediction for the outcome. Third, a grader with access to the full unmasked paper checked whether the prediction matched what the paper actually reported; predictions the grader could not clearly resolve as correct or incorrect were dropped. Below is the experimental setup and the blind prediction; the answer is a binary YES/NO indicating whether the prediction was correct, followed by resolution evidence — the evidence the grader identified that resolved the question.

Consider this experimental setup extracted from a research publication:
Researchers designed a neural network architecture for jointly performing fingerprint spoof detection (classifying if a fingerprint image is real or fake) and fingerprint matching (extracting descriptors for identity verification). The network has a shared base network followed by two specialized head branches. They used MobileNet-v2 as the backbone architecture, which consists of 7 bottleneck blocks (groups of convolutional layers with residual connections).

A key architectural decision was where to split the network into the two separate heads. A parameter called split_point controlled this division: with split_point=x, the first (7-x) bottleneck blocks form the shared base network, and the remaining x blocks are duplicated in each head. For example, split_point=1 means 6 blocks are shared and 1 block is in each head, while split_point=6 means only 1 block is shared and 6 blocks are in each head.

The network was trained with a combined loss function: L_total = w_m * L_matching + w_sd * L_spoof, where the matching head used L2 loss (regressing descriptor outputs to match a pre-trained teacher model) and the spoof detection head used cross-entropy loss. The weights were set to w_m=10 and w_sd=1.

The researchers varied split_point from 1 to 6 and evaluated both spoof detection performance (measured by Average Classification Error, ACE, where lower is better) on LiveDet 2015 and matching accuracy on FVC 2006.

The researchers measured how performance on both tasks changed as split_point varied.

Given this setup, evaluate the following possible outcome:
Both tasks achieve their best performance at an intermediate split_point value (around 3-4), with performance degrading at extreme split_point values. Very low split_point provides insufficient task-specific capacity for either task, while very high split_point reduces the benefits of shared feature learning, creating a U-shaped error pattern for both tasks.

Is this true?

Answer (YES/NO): NO